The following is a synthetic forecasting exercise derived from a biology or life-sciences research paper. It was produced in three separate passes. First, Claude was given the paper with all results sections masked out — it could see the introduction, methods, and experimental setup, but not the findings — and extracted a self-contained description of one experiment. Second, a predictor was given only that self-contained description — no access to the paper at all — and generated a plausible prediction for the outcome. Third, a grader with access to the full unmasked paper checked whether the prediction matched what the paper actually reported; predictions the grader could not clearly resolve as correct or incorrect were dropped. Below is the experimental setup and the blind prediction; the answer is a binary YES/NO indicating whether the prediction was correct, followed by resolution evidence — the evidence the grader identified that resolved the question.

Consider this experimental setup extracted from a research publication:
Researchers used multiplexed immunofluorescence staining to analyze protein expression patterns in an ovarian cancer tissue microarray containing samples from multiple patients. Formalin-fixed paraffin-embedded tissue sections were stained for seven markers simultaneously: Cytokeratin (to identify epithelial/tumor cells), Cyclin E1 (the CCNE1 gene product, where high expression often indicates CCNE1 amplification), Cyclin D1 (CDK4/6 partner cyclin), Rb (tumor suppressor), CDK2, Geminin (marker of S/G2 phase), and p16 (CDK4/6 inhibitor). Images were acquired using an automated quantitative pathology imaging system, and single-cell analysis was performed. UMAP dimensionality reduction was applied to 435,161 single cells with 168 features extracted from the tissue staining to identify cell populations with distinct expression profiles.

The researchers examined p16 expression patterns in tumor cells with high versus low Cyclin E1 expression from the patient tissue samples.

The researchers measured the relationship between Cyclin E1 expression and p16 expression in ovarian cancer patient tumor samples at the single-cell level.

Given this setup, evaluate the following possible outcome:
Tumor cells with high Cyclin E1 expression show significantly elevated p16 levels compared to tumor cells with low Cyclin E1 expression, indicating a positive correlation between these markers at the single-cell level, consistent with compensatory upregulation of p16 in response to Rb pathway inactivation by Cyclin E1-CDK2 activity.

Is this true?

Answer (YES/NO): YES